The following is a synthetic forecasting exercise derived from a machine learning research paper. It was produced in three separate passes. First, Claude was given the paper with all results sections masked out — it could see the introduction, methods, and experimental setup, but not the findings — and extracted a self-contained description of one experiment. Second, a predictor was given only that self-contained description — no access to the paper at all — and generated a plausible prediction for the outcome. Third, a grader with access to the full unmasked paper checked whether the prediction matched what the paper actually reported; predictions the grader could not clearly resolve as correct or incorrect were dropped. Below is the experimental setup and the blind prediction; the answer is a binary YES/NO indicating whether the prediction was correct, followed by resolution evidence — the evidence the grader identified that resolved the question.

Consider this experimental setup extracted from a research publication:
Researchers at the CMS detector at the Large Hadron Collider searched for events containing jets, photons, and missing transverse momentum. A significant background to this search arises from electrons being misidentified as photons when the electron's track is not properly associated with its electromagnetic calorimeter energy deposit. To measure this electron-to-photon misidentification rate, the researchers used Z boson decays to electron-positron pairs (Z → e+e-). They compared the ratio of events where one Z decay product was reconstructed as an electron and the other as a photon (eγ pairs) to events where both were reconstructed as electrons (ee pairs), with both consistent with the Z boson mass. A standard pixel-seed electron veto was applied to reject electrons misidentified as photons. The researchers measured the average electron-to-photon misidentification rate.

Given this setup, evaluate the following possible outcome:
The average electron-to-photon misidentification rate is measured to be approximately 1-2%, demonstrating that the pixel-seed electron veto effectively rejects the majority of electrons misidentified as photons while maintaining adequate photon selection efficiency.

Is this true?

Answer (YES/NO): NO